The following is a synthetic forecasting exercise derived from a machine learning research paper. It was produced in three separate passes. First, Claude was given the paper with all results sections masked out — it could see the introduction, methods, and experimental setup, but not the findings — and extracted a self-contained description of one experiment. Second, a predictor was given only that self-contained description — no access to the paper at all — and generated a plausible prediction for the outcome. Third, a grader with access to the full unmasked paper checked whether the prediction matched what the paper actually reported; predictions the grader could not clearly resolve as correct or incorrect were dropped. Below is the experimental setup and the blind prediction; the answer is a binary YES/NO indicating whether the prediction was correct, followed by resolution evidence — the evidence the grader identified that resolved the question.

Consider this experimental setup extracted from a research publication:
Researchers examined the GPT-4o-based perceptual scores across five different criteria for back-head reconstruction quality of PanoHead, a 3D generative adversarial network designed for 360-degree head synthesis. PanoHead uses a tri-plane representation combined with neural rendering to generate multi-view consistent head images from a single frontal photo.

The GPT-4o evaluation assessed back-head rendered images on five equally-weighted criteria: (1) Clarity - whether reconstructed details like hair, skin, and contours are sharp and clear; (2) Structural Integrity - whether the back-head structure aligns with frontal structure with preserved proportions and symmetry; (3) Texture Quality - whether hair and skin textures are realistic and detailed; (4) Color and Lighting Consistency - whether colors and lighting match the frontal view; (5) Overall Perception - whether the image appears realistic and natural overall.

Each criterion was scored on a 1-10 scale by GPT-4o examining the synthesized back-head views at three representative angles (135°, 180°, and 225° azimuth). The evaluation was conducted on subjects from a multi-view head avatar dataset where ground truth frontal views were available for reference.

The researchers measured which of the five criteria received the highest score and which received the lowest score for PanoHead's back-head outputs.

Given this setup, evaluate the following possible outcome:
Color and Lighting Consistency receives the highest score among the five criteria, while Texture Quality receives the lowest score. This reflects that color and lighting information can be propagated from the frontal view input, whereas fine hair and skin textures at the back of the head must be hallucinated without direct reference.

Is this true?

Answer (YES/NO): NO